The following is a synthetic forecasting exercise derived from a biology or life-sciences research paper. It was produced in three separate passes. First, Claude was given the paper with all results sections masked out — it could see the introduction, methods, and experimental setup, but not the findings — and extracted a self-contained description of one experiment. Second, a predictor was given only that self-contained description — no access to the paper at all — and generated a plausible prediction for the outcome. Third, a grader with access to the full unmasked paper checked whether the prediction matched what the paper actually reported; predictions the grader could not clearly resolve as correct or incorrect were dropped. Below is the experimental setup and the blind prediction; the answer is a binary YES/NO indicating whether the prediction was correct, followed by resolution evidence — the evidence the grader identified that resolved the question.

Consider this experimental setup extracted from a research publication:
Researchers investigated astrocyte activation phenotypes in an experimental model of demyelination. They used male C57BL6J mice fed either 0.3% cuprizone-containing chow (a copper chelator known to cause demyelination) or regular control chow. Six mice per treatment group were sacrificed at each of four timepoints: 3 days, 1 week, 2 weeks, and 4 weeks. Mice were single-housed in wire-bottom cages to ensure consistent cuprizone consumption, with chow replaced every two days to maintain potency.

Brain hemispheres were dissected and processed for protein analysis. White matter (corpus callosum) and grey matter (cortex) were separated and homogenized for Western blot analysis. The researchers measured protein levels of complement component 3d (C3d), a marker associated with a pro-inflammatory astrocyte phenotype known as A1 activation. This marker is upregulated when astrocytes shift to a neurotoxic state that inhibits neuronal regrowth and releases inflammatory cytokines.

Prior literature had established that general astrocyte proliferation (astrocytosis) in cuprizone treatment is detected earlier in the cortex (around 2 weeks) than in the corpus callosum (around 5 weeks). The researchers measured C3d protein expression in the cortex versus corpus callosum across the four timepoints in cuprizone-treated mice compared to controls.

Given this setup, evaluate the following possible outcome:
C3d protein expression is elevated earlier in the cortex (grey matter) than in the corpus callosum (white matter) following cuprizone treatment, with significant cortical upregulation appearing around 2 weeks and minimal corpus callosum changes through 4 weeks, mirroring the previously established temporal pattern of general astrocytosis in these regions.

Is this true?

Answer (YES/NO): NO